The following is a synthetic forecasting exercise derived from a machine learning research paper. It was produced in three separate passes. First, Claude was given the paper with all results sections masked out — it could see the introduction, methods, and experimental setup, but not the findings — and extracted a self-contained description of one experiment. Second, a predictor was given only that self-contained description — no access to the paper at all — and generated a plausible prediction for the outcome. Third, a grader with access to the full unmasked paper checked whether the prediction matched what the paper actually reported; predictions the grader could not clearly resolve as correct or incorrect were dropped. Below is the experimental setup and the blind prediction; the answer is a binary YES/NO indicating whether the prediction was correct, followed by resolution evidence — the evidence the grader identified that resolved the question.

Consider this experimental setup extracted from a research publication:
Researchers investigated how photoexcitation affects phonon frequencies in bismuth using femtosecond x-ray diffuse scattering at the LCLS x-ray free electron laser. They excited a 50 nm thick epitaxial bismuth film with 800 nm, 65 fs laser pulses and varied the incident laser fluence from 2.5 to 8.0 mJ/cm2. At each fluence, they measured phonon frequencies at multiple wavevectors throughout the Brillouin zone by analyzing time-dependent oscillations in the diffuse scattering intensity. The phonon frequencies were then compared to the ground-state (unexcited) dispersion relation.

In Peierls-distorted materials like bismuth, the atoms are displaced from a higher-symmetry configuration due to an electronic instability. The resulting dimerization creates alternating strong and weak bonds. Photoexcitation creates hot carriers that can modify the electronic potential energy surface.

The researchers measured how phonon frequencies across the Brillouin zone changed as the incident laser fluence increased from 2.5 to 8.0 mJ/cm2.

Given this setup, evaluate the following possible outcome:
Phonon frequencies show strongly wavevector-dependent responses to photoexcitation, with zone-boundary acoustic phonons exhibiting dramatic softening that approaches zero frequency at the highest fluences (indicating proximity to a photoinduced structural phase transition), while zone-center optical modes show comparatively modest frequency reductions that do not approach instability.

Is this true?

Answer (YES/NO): NO